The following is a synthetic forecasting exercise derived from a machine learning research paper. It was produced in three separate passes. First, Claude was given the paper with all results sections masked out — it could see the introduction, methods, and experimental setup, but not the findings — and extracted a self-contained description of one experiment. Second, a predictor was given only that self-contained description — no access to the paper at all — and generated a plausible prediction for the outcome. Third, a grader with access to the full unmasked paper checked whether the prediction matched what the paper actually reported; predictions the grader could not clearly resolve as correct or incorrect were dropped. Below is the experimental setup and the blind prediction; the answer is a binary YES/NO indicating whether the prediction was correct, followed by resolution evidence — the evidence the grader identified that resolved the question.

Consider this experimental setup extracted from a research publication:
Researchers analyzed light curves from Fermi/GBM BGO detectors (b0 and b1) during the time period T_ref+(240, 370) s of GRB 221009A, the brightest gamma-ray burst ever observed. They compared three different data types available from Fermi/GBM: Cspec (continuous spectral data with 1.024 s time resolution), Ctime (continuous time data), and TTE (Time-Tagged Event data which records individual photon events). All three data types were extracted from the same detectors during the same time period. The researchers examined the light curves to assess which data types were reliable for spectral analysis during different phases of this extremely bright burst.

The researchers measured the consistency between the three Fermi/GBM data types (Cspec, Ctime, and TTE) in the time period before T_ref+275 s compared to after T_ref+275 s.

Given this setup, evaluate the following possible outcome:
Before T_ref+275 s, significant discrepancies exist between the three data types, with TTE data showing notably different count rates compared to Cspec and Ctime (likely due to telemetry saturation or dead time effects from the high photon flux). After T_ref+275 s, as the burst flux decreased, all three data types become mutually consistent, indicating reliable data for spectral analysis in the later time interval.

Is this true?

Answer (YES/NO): YES